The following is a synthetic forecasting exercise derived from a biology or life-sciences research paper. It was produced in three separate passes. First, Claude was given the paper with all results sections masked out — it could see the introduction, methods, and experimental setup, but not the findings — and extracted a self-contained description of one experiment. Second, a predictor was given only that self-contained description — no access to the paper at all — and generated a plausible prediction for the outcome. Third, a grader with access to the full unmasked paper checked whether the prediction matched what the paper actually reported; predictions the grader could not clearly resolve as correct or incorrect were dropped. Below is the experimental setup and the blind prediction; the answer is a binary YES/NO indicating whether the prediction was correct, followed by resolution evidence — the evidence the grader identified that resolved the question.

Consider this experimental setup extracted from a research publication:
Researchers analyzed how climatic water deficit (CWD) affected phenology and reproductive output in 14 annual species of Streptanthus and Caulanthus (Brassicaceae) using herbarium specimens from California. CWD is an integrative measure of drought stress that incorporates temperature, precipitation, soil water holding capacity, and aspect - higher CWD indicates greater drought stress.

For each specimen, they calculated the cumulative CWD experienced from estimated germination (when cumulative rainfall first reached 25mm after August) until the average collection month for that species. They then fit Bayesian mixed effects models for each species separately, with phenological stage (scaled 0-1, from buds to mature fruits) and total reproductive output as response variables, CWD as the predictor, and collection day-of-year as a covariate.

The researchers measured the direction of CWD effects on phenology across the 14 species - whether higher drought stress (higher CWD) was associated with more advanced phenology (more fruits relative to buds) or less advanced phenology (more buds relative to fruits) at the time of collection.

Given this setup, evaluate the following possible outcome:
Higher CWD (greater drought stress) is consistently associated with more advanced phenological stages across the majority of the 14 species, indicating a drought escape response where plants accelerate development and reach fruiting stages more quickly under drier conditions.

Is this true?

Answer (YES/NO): NO